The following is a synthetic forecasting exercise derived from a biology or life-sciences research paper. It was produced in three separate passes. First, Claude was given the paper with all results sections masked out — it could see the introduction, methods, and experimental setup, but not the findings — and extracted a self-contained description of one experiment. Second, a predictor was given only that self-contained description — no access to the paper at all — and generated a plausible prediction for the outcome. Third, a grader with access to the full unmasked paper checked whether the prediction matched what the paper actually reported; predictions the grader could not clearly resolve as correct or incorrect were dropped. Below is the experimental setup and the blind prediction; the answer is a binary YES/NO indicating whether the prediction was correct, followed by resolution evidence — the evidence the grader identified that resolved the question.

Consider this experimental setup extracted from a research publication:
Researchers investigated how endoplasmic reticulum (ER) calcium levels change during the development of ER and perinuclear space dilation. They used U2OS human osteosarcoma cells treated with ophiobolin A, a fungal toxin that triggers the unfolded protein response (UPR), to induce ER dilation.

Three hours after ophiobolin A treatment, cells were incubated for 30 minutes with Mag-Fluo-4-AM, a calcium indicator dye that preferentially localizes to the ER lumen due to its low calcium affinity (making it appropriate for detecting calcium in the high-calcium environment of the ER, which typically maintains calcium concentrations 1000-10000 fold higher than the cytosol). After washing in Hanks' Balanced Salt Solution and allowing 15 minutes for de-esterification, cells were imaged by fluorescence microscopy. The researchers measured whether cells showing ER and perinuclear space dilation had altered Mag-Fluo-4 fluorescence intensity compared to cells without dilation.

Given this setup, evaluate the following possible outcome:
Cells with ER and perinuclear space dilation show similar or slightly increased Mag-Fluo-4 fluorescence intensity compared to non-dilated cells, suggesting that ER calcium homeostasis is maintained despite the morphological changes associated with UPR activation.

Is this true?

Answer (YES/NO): NO